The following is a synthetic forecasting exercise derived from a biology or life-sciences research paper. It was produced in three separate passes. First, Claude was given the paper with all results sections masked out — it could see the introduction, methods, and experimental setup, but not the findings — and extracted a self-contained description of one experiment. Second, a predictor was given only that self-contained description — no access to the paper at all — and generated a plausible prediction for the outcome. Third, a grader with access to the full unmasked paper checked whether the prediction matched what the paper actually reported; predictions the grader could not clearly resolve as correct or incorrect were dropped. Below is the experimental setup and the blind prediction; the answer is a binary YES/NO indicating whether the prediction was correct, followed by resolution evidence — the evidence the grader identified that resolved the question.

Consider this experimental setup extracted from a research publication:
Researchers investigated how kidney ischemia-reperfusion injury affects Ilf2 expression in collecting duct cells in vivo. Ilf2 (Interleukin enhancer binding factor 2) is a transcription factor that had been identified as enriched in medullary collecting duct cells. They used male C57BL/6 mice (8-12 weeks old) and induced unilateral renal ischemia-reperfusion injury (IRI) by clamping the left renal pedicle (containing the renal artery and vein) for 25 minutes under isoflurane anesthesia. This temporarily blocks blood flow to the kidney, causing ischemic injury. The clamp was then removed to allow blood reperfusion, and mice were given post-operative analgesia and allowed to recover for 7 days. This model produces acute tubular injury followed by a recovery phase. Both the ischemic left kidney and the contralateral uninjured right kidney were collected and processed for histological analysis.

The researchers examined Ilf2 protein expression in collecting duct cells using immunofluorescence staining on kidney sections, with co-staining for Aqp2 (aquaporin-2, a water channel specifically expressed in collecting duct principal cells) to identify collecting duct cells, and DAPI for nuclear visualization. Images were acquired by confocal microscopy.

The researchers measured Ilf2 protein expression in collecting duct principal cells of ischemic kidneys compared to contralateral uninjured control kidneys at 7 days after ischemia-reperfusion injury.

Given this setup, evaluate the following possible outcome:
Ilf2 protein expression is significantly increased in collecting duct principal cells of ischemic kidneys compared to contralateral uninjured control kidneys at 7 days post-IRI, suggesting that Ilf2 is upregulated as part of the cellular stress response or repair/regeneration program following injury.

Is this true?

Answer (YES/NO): YES